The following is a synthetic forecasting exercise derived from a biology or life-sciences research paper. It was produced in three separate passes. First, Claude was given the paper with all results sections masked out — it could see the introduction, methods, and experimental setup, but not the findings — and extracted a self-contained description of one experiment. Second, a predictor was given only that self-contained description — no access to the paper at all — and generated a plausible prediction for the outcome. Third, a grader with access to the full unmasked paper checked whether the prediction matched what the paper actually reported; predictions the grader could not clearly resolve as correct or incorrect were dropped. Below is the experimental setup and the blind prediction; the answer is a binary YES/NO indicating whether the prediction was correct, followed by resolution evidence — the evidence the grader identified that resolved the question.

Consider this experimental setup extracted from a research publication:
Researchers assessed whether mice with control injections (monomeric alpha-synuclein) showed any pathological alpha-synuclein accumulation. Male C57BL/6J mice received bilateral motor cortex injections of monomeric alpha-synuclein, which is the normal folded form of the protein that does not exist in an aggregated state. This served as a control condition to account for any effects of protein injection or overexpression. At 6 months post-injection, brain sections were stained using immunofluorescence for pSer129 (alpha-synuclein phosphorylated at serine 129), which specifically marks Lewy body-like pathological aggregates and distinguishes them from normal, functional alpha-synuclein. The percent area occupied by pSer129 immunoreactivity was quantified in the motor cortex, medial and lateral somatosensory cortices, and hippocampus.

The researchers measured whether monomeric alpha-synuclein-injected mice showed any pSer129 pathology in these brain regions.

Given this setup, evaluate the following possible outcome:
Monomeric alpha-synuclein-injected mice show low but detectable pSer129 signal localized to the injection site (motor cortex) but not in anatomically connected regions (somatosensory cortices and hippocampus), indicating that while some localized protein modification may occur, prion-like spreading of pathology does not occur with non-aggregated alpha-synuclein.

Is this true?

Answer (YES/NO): NO